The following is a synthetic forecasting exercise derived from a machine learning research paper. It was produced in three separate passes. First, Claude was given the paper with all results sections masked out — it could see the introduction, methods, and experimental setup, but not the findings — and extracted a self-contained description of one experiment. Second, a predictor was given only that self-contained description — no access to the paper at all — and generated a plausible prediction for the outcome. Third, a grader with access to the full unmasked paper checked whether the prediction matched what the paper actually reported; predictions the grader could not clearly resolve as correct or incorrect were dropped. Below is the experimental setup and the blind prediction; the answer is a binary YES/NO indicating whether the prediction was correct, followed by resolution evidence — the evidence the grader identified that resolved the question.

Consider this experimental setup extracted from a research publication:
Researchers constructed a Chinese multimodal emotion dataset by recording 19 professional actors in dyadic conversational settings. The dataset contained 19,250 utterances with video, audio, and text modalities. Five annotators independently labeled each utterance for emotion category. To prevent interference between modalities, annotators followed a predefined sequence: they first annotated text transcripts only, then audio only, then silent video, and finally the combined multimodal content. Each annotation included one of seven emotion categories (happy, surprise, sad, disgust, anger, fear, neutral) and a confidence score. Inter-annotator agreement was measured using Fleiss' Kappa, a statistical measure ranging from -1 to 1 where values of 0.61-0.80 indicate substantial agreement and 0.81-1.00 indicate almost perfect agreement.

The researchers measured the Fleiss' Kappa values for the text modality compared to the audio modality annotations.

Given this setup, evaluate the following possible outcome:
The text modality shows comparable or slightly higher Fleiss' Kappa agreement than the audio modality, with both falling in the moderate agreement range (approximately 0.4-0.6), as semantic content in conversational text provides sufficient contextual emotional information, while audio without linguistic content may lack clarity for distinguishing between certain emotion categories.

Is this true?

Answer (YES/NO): NO